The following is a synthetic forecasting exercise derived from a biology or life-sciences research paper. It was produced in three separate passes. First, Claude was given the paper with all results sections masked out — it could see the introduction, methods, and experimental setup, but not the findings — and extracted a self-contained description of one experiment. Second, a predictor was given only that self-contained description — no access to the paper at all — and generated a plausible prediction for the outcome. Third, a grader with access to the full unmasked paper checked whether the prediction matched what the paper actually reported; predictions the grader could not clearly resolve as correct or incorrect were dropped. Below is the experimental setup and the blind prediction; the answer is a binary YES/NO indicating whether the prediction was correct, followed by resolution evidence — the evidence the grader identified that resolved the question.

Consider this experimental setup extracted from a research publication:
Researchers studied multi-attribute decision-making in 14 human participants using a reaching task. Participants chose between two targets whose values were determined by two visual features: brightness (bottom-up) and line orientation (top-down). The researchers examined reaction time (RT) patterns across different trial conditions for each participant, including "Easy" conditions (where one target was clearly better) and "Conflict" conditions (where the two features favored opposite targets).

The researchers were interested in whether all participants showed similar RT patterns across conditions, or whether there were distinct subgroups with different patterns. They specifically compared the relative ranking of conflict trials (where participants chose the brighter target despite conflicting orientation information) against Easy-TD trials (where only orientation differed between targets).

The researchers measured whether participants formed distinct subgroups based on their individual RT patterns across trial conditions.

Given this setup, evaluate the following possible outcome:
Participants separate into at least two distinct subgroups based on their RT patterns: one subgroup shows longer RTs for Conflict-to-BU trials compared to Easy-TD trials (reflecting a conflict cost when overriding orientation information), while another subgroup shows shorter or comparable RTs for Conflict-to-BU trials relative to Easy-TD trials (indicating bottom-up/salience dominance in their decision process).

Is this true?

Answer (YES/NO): YES